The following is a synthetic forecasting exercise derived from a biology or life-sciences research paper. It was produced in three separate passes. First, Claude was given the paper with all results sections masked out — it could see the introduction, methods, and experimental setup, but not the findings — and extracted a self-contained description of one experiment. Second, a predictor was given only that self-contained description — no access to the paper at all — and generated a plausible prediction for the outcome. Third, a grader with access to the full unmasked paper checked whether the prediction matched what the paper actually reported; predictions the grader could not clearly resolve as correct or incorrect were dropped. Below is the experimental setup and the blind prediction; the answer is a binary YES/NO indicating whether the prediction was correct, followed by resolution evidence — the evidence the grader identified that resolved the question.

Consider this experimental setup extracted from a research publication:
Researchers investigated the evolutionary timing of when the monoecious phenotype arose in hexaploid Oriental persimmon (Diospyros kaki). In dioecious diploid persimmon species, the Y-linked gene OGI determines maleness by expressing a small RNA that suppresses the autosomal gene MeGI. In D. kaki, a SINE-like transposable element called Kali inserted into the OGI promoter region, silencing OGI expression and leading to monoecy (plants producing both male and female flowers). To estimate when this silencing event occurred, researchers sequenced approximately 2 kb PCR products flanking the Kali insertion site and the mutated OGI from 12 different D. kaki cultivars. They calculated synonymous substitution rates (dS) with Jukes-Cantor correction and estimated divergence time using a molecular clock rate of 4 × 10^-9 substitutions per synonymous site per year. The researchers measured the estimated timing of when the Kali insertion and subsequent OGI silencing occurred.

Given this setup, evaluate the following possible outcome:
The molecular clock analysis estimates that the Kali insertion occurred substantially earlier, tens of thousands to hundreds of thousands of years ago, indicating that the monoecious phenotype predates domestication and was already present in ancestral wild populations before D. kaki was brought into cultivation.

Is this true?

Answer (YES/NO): NO